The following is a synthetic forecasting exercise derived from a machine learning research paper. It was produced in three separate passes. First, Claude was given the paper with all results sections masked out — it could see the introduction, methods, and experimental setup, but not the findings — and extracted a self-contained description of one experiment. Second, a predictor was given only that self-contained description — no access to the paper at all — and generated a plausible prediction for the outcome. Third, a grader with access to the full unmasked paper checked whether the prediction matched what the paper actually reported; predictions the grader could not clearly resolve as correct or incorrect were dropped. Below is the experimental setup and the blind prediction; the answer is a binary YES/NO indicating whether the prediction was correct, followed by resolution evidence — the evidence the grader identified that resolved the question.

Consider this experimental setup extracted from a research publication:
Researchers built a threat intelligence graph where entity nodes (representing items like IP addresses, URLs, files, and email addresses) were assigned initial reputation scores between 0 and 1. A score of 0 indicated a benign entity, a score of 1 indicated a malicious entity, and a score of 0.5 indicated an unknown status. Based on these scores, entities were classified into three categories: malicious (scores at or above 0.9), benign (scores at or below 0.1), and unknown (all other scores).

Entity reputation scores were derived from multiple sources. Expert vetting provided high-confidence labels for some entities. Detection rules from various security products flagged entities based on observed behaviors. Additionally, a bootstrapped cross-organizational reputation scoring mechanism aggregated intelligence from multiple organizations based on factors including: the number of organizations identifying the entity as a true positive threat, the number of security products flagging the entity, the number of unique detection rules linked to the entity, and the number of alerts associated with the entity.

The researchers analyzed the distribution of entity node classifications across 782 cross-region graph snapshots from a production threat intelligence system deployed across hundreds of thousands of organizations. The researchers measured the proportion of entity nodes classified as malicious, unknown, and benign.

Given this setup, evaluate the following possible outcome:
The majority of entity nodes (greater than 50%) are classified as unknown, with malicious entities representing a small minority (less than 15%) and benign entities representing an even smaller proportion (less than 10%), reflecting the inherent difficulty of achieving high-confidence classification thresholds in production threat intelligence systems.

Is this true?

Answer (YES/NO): NO